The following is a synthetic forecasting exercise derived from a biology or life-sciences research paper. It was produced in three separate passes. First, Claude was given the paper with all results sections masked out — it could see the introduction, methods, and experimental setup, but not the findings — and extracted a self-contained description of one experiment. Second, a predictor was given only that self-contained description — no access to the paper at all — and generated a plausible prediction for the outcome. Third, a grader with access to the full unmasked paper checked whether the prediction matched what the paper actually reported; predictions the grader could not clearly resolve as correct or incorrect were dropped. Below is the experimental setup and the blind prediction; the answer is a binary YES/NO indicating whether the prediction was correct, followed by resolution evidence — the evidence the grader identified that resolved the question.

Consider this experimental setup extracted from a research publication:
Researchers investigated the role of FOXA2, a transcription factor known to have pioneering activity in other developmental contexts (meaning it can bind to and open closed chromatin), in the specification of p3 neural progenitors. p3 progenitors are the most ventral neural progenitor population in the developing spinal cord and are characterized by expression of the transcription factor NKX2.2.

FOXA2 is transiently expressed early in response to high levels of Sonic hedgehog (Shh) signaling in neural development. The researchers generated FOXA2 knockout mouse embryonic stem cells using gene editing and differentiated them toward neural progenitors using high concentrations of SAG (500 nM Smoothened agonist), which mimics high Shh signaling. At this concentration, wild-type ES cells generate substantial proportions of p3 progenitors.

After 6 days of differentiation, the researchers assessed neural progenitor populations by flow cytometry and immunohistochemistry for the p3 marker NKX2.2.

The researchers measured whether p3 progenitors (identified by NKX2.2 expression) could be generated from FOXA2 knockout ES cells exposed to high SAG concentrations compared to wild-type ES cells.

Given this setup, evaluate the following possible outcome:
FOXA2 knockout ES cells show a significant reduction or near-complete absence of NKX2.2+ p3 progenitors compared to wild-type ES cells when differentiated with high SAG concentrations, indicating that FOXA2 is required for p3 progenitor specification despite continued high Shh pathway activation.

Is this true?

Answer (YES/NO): YES